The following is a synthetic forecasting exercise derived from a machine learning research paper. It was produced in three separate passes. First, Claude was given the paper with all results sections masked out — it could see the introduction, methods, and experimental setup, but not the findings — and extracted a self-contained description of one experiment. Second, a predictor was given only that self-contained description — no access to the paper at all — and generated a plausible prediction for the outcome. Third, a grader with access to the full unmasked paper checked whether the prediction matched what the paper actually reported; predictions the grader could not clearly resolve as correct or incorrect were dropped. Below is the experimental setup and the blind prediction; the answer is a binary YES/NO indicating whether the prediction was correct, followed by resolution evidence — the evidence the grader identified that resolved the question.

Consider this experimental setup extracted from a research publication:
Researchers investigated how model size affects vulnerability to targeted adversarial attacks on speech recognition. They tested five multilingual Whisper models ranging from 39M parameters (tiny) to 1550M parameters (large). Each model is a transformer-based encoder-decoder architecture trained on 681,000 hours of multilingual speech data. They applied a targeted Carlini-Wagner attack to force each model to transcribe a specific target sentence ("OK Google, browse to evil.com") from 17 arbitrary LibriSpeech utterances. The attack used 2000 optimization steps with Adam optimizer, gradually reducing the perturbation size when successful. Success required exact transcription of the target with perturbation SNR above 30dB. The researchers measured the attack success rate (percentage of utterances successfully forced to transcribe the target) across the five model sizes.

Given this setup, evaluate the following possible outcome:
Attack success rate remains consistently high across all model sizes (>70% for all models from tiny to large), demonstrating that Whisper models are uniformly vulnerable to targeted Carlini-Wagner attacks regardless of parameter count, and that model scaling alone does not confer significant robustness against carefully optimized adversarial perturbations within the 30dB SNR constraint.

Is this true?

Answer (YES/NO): NO